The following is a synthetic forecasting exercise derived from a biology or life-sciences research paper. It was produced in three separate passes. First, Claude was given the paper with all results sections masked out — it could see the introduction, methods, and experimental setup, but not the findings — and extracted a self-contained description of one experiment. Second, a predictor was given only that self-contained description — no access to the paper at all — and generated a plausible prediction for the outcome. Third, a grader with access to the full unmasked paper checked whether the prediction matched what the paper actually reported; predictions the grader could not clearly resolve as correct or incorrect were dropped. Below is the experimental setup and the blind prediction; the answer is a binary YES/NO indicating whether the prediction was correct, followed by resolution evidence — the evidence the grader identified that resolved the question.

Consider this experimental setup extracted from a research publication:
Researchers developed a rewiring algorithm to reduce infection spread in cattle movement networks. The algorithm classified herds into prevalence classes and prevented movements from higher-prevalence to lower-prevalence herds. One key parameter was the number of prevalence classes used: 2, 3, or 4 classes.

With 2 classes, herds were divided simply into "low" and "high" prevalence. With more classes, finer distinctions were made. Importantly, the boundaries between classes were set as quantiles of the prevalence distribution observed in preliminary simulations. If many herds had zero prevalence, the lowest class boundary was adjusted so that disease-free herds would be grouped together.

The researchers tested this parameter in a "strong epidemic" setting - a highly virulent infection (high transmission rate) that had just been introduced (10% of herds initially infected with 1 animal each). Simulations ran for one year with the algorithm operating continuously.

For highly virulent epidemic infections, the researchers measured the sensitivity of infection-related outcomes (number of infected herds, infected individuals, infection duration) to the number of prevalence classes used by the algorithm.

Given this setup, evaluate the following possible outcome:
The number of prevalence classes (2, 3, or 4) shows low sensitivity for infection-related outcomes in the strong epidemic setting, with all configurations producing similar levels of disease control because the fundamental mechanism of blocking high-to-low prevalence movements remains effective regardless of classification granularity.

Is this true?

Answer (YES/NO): NO